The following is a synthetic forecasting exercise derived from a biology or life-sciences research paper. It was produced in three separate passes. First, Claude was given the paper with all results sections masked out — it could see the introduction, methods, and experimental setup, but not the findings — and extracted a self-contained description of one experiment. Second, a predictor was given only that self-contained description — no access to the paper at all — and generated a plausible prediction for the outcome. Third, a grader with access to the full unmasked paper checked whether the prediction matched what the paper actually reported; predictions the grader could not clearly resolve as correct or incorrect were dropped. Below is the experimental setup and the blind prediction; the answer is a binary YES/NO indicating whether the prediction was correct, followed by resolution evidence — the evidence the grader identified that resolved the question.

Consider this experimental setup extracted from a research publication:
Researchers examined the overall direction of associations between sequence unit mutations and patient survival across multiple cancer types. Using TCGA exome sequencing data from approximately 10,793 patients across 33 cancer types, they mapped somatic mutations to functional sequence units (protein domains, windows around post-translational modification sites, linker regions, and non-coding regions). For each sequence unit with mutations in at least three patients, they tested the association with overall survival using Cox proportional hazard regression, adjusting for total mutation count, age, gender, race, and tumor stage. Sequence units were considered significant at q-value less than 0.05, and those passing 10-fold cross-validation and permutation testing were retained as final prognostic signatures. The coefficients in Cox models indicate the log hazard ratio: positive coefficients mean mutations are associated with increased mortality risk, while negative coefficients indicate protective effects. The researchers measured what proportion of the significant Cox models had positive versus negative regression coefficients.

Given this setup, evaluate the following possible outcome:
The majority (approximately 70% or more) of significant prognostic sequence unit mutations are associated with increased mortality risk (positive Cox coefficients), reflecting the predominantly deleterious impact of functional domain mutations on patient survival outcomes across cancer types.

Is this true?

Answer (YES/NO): YES